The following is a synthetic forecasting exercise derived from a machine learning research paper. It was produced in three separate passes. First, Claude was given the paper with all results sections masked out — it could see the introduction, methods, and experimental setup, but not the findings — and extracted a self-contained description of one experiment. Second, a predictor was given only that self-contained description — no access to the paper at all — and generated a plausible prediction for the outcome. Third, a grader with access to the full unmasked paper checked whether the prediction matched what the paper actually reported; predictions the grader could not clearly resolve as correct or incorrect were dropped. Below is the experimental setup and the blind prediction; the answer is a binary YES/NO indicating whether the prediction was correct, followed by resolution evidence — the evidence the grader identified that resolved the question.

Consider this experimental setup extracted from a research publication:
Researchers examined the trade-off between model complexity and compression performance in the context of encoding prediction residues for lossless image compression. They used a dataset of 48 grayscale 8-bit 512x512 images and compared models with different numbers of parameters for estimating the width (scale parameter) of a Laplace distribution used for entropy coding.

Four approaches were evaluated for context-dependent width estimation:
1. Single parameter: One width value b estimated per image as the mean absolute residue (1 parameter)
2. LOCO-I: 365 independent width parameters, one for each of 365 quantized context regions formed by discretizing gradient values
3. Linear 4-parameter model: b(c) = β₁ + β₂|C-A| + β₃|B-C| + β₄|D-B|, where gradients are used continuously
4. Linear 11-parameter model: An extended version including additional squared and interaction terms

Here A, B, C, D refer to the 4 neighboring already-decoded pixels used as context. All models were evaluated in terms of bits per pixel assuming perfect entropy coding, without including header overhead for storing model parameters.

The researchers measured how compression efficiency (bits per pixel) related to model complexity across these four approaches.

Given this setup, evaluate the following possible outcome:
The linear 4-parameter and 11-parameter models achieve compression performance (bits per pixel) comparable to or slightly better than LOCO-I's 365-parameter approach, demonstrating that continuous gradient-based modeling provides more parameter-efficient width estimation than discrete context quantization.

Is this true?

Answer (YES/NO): YES